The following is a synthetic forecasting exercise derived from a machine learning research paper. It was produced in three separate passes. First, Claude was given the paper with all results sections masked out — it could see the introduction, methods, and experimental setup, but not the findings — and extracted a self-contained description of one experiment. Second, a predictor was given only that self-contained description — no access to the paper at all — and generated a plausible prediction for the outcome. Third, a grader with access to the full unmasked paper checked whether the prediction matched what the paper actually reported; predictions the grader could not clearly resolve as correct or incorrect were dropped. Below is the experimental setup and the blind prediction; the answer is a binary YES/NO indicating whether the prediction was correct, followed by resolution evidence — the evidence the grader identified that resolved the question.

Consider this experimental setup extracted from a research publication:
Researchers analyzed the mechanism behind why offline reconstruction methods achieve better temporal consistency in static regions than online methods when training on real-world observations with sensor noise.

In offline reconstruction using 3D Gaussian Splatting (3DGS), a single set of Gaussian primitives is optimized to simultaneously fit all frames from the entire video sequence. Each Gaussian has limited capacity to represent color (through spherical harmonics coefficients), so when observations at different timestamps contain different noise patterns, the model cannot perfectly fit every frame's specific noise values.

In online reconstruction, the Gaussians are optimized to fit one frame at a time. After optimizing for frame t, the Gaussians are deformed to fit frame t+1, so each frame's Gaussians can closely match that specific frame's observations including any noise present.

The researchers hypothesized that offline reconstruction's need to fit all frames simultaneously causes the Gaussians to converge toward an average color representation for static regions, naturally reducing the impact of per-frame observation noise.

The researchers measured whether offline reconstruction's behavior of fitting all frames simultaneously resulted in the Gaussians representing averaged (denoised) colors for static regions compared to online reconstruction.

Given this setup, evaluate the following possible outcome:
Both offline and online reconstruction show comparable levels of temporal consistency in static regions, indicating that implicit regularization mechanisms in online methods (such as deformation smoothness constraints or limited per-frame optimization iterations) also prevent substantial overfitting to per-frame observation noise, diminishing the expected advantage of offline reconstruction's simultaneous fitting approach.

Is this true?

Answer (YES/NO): NO